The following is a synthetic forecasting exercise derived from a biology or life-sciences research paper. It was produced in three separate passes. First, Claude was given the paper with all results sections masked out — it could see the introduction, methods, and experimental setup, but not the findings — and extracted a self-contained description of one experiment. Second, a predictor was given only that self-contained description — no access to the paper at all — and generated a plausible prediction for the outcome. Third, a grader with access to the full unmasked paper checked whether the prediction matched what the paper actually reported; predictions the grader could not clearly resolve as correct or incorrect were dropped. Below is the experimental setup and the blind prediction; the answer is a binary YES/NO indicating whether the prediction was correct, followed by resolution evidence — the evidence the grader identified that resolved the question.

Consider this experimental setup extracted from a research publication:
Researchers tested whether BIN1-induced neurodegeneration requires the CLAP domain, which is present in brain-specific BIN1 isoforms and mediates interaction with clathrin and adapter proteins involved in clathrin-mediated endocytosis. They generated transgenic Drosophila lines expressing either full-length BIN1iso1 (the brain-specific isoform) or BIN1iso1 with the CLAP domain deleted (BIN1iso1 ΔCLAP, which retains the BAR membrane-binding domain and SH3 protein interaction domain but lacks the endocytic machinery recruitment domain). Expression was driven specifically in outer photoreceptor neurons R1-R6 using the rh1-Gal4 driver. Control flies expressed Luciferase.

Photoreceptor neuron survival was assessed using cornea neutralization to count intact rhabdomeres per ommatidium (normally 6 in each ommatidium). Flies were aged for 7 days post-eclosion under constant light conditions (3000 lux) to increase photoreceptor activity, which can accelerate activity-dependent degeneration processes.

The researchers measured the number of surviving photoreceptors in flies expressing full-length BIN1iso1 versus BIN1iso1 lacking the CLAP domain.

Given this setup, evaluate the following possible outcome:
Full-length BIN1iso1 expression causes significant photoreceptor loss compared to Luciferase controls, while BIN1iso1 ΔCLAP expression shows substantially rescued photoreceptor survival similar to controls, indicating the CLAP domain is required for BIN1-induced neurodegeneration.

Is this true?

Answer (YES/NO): YES